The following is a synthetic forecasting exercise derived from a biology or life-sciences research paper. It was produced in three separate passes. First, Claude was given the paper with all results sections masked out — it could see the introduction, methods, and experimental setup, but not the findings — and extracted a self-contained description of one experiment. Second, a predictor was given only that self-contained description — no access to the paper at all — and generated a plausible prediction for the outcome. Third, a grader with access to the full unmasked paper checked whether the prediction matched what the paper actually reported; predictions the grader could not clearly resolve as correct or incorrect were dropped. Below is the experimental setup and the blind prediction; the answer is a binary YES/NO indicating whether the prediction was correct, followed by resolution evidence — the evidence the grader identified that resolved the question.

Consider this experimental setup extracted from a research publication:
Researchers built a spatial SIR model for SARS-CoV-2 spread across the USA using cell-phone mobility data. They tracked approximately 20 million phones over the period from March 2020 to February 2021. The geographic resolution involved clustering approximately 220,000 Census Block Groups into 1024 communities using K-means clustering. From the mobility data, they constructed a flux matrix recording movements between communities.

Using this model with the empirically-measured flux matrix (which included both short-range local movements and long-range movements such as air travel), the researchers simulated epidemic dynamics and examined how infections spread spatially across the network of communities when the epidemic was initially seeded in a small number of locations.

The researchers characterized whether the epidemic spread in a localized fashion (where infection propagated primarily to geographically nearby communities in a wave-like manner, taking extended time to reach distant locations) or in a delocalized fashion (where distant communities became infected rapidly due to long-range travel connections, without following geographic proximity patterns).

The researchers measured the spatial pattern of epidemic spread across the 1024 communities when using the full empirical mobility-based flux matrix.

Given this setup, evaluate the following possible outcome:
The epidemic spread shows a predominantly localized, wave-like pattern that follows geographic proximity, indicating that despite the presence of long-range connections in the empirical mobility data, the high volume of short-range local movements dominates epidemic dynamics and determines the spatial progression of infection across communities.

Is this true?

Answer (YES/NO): NO